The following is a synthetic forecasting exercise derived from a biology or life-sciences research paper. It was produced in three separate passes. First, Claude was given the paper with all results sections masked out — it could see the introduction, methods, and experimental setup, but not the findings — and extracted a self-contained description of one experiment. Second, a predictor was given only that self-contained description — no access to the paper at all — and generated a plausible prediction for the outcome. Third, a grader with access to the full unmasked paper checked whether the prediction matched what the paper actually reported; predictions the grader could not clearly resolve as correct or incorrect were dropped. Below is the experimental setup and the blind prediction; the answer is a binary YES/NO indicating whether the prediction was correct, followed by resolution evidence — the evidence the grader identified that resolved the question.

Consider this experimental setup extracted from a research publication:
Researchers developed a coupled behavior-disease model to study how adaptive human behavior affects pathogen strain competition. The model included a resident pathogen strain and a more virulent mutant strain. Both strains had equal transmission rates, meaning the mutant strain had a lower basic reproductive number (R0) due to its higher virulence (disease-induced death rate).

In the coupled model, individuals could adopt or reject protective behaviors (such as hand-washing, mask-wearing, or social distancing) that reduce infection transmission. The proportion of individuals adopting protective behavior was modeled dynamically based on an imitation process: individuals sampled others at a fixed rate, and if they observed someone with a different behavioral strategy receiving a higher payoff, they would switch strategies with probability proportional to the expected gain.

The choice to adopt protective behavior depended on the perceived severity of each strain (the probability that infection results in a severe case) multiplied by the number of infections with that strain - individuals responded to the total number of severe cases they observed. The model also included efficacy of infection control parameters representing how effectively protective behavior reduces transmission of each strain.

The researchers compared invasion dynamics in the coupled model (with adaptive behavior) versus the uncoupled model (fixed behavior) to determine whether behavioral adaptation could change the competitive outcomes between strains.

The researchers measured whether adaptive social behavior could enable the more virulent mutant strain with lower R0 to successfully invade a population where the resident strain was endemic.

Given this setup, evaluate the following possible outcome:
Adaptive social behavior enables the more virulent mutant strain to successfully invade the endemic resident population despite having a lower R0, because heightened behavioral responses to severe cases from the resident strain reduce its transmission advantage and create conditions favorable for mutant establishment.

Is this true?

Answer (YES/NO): YES